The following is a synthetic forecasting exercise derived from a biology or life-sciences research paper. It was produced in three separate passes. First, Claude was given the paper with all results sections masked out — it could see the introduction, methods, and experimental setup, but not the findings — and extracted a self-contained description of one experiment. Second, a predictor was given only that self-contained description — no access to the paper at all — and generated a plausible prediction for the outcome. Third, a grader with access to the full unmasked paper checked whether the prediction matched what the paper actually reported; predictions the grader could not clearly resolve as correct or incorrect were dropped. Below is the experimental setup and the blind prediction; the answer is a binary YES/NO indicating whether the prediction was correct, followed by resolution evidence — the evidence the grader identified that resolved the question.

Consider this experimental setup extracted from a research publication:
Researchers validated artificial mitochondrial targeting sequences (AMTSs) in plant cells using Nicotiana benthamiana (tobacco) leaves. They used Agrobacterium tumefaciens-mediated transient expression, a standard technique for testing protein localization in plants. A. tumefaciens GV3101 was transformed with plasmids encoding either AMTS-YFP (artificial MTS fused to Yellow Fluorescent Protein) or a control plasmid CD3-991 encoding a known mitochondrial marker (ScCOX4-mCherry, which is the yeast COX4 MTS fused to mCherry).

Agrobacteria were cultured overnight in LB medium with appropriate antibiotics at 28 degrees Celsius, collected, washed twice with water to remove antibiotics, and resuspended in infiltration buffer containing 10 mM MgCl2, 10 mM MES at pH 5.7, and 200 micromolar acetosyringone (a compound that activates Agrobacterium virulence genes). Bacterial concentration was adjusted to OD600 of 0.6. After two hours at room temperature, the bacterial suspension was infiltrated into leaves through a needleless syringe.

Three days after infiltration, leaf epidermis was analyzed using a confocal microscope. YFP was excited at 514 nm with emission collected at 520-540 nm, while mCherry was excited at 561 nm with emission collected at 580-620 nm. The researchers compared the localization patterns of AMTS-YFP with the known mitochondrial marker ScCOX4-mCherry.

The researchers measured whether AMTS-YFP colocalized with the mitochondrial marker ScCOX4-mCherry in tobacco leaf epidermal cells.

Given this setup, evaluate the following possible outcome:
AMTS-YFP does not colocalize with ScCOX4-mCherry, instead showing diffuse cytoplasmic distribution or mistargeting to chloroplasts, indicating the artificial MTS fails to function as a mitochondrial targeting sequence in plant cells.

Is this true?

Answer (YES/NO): NO